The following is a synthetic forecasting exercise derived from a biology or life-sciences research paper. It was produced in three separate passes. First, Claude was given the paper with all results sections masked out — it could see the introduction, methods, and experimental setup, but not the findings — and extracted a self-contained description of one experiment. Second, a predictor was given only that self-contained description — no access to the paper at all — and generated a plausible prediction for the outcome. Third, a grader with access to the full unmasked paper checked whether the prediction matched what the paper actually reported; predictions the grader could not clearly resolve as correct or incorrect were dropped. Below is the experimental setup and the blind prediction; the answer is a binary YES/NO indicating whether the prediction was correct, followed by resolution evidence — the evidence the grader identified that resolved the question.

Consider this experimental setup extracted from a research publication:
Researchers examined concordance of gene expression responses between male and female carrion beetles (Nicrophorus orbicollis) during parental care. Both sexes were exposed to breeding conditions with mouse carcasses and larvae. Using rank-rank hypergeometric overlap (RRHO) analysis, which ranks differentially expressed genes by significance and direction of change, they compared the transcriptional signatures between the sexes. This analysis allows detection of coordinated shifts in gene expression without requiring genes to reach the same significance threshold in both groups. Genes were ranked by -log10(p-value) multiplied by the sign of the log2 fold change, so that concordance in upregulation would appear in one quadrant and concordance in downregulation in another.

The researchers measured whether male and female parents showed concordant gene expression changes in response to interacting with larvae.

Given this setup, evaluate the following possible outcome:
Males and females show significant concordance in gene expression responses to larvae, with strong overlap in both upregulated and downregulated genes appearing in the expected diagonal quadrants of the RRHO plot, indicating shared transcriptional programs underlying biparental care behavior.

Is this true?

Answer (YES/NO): NO